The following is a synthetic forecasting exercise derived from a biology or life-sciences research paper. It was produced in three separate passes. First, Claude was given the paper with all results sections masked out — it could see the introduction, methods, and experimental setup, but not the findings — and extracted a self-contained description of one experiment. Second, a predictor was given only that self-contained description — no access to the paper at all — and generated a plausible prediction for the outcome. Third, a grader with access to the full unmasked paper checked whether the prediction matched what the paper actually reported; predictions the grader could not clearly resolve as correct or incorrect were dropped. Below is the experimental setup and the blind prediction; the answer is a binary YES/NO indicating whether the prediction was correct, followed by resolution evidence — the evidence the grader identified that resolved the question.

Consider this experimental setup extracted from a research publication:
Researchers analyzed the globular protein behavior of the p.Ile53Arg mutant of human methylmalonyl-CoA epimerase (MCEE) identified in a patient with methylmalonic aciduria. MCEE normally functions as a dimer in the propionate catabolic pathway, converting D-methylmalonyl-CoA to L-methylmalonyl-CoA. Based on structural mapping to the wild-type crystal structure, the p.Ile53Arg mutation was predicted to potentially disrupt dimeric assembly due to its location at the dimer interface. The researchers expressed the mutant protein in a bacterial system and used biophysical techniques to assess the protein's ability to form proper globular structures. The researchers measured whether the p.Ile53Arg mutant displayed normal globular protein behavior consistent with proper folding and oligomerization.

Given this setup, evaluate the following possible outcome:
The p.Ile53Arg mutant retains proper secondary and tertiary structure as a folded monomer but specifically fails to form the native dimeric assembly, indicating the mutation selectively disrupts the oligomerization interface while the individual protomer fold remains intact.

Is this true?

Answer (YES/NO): NO